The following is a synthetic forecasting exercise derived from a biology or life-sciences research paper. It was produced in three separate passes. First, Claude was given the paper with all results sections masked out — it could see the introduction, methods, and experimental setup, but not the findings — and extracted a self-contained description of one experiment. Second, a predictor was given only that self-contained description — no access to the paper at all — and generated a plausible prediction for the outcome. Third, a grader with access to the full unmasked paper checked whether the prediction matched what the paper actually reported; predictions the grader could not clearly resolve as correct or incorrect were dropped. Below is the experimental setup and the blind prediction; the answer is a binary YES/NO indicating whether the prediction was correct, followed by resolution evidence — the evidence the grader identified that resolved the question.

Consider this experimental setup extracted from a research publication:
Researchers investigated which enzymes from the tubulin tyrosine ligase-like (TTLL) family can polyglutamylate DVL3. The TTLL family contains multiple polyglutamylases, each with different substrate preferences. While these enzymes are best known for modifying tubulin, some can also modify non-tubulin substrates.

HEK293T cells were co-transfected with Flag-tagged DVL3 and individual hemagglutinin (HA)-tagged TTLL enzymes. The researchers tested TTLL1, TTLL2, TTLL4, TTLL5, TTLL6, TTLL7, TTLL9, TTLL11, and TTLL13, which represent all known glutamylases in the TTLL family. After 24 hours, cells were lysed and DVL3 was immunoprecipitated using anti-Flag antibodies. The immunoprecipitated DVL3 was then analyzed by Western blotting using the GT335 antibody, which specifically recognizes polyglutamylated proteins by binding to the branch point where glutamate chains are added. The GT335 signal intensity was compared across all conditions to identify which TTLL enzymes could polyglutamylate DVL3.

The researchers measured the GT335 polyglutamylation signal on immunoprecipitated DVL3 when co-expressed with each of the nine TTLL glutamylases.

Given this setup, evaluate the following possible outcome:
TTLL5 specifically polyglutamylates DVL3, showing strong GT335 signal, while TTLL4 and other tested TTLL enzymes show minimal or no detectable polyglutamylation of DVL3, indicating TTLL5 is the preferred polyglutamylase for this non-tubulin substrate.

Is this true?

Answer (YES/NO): NO